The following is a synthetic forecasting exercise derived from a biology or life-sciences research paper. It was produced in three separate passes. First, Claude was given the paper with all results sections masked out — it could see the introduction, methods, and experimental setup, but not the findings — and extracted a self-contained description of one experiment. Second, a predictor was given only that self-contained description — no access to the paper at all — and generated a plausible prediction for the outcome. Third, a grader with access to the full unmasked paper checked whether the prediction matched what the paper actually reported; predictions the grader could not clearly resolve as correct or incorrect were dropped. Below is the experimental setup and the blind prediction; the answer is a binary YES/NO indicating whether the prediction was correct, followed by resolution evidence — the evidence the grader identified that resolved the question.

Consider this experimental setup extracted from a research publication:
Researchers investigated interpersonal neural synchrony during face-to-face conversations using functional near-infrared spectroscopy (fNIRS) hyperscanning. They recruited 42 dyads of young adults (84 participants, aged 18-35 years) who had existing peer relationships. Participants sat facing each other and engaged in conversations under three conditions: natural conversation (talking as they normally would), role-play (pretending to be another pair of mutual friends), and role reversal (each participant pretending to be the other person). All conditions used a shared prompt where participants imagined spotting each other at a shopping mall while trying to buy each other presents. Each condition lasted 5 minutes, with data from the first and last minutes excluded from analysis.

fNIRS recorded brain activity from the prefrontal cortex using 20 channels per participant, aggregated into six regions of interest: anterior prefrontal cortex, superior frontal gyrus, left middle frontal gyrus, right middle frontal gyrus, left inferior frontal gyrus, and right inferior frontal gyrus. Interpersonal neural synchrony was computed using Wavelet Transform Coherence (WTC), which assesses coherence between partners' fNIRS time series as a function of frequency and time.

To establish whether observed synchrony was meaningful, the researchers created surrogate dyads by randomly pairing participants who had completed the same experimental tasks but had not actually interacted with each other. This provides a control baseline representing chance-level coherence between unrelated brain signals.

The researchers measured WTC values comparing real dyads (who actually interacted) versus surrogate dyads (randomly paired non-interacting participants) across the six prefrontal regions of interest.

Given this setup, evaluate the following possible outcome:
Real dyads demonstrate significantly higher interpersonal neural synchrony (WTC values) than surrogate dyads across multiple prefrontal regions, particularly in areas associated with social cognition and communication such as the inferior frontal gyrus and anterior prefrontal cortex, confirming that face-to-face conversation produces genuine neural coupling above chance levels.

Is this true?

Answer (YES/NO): NO